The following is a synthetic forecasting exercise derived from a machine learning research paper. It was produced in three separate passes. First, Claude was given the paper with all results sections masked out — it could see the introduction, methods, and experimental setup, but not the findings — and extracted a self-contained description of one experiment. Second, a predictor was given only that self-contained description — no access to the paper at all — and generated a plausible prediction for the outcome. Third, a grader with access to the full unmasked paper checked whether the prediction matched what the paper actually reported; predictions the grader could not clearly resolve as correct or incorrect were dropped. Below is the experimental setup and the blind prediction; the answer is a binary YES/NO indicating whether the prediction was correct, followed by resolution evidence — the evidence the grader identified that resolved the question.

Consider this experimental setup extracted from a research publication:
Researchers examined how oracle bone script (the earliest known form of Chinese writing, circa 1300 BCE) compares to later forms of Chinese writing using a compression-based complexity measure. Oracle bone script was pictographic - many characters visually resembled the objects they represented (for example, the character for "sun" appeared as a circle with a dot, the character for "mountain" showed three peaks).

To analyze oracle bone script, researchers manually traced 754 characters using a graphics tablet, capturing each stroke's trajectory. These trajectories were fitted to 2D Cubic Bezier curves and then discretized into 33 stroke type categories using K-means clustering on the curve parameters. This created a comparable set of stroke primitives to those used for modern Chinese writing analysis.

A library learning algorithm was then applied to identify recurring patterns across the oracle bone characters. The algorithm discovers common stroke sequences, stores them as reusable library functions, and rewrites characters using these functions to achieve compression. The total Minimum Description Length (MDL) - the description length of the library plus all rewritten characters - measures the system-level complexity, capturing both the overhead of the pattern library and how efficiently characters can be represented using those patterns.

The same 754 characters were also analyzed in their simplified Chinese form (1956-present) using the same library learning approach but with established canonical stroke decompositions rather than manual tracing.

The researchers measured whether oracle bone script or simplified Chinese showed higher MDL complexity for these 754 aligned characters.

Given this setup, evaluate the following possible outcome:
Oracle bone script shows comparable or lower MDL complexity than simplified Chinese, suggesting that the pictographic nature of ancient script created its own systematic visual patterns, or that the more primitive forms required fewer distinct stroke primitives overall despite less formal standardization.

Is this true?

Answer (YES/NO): NO